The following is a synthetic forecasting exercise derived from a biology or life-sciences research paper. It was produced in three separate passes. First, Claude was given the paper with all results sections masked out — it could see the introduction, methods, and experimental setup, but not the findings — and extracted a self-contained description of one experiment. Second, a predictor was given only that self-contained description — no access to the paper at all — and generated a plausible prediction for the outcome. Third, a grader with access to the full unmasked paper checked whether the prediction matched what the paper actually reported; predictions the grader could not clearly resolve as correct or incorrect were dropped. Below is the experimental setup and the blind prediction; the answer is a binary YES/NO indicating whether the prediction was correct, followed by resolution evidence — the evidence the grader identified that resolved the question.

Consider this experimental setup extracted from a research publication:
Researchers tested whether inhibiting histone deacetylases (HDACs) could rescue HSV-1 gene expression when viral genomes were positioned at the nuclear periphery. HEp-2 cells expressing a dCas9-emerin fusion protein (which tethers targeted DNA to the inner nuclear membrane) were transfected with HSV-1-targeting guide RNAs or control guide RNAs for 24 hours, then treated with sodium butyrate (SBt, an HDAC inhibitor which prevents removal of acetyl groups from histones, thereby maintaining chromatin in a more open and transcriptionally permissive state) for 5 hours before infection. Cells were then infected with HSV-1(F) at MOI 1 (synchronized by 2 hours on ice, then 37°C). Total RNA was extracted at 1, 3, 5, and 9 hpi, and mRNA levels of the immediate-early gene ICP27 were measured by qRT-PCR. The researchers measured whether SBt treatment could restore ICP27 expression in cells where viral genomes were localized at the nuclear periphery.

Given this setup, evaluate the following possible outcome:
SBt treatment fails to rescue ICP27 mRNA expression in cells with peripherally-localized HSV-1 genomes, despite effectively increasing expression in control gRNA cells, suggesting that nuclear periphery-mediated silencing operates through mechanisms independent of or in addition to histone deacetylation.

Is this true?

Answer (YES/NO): NO